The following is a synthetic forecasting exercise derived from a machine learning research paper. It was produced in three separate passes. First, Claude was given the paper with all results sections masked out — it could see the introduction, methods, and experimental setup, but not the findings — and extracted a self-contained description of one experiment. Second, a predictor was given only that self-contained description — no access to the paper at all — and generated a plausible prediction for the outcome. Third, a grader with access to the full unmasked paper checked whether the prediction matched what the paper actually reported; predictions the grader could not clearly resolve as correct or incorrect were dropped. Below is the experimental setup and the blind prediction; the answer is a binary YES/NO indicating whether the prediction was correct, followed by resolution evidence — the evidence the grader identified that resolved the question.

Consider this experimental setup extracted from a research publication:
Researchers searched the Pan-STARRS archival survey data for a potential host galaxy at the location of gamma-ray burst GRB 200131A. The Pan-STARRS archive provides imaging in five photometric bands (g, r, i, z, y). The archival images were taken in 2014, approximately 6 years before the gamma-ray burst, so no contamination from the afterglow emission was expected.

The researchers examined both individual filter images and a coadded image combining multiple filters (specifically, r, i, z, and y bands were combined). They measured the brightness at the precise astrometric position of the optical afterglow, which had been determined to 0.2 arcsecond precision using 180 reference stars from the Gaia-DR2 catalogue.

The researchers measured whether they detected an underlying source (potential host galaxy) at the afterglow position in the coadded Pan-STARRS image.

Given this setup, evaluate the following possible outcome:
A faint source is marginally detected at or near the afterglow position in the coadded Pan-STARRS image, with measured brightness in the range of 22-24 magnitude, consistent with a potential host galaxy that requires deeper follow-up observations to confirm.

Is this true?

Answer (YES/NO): YES